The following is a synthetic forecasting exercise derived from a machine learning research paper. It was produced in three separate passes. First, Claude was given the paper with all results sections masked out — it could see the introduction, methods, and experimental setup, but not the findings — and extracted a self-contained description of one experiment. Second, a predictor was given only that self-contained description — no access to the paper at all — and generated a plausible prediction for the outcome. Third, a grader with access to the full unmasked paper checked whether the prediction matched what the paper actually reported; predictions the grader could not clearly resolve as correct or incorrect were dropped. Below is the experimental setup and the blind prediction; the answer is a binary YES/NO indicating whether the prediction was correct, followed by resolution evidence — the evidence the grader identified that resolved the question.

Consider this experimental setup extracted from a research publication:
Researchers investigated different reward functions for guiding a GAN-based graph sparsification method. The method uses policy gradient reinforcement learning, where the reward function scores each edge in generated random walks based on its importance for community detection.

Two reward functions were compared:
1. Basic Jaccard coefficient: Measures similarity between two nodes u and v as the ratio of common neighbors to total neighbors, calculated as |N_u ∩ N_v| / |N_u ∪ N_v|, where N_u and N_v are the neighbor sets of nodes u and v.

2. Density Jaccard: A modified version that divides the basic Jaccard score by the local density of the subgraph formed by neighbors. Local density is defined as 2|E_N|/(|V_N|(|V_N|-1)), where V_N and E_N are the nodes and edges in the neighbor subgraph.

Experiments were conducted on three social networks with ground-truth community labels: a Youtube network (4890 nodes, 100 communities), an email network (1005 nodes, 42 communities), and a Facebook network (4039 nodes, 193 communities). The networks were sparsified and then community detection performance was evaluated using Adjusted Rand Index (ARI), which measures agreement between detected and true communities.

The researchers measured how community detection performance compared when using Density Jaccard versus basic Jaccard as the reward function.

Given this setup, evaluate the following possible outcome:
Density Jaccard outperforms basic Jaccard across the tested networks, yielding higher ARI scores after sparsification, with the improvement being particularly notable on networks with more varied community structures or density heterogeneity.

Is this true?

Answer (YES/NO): YES